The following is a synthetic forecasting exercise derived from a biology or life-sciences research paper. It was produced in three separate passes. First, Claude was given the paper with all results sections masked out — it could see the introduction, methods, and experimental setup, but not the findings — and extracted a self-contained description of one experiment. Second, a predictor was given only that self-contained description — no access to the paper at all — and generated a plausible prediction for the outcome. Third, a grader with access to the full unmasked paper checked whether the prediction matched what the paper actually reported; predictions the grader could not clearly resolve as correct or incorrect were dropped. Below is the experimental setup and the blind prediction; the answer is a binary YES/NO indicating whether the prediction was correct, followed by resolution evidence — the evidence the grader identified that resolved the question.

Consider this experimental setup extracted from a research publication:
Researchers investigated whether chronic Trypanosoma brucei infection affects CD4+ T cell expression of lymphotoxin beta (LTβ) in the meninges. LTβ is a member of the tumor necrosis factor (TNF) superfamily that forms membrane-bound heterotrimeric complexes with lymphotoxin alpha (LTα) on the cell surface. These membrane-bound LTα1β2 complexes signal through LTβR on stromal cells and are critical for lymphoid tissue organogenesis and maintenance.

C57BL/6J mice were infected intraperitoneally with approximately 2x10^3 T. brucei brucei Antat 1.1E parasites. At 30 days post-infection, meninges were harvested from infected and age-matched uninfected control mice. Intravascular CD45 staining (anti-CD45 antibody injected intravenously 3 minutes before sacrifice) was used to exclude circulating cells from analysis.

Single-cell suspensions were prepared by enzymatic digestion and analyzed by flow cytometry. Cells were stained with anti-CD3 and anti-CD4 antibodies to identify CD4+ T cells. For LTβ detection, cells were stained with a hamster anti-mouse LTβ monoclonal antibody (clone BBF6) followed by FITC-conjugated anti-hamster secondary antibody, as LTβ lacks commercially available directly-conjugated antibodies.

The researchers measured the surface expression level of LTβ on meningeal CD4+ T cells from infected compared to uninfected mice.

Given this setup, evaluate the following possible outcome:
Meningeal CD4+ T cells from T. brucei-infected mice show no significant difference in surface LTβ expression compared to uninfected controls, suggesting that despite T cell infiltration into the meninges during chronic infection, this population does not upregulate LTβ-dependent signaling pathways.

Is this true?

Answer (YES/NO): NO